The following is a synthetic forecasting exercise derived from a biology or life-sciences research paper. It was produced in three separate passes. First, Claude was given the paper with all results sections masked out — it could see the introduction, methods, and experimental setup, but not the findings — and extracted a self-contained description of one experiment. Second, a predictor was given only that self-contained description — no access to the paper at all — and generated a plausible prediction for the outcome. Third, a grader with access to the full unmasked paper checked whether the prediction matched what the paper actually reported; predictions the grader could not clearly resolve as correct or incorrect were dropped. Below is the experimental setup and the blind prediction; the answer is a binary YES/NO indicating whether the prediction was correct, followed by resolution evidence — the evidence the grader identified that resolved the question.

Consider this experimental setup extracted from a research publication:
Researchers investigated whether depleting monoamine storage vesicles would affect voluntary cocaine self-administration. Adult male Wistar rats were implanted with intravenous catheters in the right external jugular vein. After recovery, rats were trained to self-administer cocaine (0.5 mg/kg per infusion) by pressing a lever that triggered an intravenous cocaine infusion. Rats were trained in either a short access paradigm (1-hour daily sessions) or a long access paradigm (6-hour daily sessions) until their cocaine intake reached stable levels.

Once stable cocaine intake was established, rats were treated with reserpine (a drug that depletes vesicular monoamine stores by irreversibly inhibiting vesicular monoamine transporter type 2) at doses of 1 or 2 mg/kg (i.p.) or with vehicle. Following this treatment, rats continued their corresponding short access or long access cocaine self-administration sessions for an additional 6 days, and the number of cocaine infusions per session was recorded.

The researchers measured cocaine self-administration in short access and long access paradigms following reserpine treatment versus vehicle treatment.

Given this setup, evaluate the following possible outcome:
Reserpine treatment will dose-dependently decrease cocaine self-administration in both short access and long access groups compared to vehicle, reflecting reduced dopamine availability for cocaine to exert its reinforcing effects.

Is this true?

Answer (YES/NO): NO